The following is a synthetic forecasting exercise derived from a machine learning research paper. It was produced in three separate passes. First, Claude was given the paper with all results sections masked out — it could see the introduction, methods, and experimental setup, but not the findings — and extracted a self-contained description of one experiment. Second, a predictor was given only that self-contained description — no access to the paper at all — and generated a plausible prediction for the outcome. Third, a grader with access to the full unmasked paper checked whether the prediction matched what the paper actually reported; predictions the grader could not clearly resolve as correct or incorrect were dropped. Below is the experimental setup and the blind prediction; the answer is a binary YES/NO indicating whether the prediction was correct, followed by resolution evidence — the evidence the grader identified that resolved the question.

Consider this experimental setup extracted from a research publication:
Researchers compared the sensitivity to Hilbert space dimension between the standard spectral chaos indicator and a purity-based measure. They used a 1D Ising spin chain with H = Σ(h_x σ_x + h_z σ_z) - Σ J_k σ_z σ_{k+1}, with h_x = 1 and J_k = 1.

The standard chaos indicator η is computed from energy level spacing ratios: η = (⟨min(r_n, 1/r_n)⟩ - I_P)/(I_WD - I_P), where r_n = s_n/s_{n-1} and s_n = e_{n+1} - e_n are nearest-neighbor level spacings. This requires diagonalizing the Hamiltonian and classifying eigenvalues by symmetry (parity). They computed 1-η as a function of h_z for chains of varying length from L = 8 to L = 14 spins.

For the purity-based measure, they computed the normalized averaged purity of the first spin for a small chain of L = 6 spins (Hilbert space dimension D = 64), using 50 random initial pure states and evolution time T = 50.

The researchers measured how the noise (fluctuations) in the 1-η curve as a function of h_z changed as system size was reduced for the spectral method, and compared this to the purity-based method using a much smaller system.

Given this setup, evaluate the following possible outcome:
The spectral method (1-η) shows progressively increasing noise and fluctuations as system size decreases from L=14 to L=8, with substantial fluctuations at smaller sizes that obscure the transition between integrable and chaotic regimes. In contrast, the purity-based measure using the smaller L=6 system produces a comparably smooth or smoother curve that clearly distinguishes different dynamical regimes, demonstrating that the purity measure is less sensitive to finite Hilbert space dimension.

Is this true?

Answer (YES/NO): YES